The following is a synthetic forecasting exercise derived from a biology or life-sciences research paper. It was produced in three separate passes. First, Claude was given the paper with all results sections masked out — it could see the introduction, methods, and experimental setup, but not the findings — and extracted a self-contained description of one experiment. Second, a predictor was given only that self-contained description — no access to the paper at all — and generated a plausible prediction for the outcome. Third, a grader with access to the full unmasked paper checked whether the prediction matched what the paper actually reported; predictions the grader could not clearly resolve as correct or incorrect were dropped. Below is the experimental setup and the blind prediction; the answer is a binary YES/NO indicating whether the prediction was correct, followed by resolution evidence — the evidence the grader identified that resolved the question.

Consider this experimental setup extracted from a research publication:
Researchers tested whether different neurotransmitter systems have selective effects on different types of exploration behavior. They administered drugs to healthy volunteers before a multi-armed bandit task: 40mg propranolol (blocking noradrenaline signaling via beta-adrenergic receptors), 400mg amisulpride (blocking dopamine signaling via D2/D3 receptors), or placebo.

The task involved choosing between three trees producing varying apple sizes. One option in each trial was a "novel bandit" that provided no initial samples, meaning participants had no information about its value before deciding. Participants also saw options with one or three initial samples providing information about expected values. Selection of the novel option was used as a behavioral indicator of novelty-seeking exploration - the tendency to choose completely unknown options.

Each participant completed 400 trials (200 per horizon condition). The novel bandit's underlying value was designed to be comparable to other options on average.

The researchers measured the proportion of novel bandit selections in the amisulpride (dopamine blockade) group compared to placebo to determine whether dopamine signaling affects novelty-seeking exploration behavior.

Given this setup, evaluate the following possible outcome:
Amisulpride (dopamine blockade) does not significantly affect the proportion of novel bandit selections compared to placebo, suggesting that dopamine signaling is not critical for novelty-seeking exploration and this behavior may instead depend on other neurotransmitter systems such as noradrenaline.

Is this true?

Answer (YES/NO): NO